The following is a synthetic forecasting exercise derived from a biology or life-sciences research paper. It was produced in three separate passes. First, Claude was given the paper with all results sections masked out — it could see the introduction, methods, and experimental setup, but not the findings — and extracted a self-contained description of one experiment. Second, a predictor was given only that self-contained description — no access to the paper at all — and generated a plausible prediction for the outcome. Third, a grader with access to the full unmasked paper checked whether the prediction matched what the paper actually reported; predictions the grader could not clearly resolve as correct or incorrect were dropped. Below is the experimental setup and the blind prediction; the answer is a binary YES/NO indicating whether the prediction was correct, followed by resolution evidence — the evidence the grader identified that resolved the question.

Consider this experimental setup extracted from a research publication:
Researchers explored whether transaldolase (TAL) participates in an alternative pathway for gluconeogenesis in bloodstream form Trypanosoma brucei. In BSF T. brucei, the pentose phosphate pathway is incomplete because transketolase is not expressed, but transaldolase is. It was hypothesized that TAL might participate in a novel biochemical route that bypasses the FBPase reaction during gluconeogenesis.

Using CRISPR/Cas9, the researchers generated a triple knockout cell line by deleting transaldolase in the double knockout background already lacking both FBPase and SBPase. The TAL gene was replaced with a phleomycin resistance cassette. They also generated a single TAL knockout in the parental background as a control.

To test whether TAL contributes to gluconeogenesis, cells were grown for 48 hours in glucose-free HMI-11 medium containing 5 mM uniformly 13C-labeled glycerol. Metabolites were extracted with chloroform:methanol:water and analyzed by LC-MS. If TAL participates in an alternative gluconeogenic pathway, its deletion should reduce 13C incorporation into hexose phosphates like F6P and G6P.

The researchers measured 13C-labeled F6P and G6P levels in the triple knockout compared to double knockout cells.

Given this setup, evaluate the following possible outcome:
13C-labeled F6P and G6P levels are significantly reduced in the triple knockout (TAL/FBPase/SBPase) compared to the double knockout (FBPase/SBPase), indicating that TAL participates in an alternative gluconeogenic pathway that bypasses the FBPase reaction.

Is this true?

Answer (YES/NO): NO